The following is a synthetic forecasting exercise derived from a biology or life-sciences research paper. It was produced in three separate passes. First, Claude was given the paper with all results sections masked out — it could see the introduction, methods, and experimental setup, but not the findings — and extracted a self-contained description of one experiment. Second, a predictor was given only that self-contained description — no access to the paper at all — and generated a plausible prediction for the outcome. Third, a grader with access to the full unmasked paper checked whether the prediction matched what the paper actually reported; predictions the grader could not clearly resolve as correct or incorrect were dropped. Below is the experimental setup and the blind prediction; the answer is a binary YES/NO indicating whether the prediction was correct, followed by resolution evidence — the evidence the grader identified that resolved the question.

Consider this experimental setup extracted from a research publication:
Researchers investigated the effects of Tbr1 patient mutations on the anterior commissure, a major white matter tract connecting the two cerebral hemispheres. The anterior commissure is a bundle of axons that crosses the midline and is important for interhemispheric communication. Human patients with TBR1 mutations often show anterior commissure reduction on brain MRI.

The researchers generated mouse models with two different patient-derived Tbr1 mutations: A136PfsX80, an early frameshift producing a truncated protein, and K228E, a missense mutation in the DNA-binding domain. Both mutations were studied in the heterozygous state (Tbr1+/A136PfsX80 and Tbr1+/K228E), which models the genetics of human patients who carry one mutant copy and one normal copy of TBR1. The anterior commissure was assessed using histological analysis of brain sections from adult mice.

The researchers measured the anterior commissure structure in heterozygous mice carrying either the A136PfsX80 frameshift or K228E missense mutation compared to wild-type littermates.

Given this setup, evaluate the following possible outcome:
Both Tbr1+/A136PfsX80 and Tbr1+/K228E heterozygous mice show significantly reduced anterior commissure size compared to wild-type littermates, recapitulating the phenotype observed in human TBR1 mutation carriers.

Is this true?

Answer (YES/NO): YES